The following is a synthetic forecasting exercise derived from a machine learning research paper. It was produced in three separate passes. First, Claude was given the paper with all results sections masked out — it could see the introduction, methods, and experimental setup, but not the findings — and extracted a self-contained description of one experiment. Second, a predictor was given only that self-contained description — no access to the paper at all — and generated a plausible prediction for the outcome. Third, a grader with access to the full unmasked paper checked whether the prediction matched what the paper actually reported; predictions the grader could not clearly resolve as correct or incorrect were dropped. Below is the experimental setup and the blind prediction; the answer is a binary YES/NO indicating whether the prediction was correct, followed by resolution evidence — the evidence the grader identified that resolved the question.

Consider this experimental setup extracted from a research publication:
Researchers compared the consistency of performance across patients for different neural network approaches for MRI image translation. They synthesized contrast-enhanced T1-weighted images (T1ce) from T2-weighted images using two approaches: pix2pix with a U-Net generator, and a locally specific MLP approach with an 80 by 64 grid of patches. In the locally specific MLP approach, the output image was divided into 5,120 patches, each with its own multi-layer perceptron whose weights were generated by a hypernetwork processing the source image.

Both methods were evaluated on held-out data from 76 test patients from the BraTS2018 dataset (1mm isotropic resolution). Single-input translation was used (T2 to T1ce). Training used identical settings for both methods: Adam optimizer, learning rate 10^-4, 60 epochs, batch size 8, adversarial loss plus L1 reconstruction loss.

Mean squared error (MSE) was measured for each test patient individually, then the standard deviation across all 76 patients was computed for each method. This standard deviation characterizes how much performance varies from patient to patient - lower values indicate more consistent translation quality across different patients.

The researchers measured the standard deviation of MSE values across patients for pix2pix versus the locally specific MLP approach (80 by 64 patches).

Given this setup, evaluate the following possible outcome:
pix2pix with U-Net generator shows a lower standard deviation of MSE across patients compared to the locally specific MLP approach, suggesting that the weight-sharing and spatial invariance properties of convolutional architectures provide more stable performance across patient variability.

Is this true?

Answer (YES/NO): NO